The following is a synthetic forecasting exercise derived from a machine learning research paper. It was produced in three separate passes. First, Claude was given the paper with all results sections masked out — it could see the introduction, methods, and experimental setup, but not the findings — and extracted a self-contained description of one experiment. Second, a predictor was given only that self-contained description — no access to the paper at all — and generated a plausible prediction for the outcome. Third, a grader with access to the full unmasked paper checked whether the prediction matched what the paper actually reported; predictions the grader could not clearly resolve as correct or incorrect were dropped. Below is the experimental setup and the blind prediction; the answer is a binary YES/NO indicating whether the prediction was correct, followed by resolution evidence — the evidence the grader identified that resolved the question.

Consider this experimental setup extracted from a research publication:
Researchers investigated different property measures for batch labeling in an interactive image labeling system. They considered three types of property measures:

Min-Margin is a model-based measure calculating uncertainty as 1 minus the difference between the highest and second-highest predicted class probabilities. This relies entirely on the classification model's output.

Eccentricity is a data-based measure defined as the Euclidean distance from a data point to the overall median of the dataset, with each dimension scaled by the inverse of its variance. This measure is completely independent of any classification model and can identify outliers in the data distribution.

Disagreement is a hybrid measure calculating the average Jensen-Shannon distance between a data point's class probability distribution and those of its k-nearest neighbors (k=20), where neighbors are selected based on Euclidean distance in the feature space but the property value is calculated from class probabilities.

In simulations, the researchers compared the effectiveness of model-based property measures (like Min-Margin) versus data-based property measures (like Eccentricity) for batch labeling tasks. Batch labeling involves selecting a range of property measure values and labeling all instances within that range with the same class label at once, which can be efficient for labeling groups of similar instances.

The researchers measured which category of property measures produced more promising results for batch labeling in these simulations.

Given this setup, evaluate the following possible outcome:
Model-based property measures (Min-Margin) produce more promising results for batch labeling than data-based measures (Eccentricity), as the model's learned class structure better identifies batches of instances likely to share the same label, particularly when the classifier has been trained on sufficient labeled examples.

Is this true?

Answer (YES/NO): NO